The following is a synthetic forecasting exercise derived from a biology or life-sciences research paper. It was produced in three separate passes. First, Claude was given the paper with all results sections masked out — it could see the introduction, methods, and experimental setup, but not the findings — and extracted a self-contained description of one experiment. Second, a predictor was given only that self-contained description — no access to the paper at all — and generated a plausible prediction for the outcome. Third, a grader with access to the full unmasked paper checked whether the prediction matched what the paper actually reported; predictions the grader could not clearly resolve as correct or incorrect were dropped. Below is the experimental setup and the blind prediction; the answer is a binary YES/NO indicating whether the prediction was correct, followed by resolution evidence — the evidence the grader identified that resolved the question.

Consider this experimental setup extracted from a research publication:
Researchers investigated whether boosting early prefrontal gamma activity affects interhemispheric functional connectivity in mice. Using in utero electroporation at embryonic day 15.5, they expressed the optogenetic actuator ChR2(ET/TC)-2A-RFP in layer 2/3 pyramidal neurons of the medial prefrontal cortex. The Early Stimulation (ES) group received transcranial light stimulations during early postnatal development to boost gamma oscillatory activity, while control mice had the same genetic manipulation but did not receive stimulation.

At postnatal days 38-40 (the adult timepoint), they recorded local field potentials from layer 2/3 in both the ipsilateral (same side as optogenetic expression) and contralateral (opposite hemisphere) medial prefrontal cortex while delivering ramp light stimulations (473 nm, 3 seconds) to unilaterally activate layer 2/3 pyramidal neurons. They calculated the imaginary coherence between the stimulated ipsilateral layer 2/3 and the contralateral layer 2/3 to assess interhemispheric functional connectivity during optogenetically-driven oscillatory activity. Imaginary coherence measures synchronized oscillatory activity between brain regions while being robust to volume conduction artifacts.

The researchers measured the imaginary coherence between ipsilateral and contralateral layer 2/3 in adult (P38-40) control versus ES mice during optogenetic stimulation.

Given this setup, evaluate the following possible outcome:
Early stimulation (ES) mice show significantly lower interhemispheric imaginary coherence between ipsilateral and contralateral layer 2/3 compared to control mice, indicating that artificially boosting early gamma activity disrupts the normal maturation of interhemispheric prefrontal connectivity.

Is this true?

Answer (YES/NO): YES